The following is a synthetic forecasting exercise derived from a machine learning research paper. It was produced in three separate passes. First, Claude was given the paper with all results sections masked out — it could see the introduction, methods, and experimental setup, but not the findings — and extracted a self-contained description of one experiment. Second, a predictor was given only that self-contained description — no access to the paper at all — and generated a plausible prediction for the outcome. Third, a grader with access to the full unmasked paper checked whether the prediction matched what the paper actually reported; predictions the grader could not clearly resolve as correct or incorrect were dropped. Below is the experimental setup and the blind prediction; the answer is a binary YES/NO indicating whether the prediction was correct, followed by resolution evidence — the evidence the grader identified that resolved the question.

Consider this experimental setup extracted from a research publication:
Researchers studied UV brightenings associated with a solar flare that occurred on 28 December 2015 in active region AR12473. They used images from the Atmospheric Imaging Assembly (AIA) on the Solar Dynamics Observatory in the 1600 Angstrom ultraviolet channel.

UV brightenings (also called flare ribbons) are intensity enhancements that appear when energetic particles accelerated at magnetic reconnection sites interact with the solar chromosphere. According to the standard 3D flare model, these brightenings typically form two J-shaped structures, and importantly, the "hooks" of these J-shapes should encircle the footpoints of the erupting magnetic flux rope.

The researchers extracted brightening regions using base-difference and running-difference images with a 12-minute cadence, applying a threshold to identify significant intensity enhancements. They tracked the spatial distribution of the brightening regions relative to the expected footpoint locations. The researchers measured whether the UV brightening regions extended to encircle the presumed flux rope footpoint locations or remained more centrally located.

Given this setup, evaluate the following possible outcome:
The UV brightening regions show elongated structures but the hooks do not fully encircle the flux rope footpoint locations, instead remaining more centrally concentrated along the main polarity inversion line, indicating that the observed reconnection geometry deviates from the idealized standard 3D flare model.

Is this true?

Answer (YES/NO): YES